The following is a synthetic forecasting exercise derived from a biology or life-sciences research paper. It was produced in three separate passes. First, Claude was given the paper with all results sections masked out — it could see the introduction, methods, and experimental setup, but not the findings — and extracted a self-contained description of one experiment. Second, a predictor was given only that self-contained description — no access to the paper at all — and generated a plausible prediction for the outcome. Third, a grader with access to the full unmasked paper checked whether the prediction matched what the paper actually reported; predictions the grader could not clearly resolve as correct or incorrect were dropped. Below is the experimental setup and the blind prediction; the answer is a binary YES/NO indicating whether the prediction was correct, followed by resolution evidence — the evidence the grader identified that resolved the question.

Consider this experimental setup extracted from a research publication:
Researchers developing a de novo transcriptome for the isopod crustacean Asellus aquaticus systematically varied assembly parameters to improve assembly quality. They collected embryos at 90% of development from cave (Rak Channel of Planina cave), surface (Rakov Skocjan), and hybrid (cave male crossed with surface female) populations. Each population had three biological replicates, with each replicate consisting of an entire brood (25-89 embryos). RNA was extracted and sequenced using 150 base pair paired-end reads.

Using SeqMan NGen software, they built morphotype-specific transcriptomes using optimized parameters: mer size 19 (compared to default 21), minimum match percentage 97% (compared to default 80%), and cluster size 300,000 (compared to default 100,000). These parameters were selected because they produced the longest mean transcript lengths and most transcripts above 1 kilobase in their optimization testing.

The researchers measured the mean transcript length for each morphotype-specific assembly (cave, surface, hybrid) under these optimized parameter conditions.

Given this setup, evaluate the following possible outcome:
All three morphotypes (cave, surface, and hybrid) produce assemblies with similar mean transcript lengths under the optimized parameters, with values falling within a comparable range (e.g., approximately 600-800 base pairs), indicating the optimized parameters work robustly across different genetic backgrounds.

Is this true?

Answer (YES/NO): NO